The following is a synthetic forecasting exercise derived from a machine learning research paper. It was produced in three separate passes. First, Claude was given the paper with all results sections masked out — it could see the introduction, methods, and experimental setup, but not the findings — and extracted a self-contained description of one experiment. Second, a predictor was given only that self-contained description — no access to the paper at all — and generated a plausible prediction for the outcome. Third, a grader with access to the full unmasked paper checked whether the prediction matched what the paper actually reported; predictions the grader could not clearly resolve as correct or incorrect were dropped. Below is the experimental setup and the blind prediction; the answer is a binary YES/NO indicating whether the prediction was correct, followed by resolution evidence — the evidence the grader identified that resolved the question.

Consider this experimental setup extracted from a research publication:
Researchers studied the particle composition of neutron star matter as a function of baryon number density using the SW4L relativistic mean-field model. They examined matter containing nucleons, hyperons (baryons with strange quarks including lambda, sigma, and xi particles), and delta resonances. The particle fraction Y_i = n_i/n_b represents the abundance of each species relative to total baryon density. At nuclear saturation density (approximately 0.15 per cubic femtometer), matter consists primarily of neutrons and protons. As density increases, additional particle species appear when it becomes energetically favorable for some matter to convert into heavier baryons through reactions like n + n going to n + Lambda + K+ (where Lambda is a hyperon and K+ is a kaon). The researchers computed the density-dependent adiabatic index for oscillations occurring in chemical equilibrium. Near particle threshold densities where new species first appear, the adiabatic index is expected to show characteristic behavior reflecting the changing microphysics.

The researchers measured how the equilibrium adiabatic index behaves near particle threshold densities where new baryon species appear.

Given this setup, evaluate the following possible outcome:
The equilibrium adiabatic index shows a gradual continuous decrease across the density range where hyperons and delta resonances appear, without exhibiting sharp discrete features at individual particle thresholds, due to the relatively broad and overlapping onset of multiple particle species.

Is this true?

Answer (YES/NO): NO